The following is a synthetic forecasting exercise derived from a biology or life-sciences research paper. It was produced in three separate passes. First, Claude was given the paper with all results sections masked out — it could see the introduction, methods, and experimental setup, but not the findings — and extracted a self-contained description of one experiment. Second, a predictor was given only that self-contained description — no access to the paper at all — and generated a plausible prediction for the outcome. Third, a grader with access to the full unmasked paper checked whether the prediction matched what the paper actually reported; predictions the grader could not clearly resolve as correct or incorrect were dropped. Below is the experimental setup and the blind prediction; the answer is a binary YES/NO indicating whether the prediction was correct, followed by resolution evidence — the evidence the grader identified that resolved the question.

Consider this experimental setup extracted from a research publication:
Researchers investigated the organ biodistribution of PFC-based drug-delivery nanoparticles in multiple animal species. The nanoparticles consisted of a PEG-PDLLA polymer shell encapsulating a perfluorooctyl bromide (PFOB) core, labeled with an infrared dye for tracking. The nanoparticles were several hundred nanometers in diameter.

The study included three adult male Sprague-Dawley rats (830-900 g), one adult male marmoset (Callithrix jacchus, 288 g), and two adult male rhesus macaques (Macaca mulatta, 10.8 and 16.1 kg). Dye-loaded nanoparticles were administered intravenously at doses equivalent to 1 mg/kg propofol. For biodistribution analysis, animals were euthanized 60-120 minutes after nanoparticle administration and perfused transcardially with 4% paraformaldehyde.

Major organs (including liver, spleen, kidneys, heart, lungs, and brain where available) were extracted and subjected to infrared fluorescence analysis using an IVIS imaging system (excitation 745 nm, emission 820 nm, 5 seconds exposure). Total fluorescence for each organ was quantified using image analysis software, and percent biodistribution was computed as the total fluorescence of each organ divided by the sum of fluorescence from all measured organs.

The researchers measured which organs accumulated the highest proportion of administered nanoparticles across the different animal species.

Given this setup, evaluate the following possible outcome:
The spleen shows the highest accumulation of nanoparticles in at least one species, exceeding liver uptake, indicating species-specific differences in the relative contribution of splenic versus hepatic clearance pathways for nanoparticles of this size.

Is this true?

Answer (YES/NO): NO